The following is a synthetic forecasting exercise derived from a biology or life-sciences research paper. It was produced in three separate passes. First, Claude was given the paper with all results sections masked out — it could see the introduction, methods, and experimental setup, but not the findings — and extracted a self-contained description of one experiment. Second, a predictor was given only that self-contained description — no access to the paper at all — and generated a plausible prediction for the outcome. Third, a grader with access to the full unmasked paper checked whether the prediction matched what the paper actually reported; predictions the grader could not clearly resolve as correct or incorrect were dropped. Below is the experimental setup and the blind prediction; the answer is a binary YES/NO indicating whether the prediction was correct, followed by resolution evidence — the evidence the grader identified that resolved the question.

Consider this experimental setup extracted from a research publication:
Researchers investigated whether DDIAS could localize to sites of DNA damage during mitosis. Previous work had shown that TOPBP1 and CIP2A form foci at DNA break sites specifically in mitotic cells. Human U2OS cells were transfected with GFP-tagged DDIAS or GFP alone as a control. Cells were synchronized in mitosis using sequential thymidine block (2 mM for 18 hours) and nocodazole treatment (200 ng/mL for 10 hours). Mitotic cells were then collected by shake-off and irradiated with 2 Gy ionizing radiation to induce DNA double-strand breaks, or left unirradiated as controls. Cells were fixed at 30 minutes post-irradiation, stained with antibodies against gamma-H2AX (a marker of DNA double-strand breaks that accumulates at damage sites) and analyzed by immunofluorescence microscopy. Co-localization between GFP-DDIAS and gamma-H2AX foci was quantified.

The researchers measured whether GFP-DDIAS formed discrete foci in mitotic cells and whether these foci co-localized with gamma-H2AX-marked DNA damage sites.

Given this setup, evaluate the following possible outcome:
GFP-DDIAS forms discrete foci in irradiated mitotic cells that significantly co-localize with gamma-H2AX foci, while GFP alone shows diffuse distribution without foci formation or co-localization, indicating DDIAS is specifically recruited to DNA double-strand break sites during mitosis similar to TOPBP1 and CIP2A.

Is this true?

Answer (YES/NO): YES